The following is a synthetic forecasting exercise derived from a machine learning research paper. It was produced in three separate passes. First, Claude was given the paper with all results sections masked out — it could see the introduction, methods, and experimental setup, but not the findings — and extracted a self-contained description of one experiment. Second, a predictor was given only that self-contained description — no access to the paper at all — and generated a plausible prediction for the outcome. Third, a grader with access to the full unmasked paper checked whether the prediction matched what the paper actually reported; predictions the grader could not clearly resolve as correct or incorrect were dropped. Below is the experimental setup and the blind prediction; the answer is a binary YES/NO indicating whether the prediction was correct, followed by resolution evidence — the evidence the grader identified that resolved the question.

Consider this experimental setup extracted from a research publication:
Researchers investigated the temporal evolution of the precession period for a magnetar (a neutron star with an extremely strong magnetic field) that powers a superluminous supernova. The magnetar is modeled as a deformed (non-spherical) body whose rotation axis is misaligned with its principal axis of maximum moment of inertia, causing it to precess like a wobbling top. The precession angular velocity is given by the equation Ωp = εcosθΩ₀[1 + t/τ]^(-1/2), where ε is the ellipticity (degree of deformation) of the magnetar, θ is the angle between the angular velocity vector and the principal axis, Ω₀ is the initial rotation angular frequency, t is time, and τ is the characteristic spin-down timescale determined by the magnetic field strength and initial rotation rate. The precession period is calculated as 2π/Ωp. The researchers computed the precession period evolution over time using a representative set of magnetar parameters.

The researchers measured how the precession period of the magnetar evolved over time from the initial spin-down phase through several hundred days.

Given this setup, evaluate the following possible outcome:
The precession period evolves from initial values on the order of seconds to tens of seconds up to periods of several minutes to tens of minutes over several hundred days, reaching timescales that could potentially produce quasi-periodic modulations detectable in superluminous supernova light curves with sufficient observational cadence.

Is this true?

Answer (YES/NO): NO